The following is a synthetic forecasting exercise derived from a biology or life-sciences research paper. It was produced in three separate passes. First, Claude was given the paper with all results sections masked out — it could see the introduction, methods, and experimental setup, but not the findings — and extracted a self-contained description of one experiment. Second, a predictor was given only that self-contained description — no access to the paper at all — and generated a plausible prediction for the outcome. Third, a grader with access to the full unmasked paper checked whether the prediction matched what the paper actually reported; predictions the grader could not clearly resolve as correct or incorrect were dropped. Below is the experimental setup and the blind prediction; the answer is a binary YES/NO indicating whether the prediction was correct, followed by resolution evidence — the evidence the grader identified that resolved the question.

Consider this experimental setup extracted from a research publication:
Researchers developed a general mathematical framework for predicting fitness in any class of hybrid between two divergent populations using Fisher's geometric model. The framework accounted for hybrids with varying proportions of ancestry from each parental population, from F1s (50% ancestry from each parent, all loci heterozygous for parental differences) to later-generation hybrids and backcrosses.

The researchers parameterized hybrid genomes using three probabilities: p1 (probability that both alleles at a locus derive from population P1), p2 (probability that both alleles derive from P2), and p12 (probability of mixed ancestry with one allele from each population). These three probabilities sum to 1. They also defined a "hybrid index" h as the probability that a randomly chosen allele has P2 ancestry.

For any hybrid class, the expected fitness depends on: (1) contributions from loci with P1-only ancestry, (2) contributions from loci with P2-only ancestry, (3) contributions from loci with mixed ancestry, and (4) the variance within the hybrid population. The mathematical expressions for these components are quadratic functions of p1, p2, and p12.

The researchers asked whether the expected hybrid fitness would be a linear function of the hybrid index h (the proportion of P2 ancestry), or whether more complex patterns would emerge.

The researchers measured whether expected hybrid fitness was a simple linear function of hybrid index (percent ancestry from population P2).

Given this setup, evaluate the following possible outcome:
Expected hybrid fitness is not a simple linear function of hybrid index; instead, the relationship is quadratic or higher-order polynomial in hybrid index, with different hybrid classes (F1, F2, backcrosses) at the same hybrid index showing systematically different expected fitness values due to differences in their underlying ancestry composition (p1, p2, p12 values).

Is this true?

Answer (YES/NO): YES